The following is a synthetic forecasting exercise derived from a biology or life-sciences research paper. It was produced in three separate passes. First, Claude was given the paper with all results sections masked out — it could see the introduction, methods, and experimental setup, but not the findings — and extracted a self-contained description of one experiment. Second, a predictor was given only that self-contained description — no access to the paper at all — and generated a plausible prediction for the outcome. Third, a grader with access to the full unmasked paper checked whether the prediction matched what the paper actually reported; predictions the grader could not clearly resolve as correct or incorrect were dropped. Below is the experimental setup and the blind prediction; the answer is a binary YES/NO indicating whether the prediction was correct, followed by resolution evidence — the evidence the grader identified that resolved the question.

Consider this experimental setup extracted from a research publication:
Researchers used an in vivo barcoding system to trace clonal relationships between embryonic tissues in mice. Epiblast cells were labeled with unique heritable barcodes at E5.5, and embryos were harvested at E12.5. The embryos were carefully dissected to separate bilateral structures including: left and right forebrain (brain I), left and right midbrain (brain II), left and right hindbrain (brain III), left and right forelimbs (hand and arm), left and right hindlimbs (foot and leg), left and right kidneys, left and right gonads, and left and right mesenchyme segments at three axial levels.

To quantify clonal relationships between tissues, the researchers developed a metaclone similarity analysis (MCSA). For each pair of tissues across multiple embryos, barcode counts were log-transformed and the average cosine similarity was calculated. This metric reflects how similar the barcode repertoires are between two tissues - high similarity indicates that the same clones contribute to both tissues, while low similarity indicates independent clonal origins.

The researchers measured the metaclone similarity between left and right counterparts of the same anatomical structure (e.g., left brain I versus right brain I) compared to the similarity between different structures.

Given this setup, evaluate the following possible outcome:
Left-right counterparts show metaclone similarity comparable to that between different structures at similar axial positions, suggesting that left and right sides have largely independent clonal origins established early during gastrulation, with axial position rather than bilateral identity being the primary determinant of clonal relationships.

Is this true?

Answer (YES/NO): NO